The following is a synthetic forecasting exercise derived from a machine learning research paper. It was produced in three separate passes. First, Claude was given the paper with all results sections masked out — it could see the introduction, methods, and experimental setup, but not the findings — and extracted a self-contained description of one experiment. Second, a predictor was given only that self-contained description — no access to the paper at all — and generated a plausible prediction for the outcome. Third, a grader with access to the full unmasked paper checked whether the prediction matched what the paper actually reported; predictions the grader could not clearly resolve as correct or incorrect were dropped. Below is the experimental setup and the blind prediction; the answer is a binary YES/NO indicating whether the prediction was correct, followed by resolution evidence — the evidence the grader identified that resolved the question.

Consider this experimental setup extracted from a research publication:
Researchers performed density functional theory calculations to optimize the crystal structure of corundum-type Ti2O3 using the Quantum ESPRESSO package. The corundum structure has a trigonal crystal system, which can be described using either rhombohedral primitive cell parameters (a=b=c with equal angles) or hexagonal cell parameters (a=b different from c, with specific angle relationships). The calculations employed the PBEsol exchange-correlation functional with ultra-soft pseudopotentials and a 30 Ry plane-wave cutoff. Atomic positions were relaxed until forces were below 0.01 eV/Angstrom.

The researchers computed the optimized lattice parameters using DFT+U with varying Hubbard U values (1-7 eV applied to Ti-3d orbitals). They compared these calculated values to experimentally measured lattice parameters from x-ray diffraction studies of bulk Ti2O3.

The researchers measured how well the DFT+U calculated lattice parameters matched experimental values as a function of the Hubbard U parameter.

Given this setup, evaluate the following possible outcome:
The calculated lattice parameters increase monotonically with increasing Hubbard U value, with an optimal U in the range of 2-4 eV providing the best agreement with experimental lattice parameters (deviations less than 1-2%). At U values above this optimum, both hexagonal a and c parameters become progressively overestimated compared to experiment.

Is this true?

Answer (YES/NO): NO